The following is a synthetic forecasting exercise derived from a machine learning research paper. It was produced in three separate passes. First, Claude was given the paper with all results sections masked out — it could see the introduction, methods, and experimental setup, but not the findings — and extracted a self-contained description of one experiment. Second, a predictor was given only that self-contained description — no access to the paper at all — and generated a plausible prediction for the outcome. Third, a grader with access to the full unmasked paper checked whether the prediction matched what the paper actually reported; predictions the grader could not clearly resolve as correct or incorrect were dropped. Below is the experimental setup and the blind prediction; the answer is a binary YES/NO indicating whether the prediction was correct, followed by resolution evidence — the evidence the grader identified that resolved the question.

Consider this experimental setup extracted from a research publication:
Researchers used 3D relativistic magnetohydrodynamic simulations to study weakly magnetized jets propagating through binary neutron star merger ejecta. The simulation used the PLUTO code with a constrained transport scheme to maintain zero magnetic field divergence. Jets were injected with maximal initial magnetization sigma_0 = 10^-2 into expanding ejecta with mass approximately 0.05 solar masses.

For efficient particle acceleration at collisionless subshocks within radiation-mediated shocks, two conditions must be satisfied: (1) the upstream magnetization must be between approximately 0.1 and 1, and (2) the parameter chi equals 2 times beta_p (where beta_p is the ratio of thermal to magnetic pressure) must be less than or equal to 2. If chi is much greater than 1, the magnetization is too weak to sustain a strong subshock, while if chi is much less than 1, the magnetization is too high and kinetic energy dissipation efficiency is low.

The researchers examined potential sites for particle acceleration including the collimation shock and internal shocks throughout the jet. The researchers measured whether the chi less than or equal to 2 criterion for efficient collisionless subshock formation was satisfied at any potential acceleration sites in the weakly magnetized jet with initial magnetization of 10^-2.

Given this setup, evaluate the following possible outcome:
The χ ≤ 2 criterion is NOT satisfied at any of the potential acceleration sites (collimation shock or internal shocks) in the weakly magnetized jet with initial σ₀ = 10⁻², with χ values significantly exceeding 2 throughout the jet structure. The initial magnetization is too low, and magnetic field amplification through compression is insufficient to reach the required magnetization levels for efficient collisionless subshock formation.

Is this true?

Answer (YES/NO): YES